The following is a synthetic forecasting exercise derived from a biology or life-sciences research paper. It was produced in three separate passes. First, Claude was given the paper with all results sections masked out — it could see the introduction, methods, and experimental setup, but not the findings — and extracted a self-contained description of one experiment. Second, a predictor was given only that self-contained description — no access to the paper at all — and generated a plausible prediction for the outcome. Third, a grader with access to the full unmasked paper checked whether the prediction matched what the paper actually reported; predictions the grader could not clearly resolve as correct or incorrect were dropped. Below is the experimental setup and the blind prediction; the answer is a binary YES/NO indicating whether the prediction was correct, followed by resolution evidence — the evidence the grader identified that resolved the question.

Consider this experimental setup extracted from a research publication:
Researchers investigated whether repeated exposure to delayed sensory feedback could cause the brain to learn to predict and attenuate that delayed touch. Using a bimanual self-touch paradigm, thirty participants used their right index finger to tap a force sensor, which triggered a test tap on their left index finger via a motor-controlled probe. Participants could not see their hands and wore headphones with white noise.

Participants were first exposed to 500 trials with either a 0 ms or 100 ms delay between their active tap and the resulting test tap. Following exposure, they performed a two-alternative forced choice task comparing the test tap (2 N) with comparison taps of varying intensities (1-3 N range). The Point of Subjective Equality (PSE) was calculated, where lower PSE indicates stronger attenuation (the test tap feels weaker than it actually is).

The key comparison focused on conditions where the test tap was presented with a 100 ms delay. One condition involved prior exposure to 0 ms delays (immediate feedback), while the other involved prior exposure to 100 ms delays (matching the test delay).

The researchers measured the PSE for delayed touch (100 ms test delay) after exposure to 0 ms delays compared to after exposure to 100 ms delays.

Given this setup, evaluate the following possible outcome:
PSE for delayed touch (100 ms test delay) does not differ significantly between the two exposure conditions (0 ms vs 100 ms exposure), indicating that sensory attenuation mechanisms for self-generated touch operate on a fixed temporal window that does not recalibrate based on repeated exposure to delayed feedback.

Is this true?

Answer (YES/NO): NO